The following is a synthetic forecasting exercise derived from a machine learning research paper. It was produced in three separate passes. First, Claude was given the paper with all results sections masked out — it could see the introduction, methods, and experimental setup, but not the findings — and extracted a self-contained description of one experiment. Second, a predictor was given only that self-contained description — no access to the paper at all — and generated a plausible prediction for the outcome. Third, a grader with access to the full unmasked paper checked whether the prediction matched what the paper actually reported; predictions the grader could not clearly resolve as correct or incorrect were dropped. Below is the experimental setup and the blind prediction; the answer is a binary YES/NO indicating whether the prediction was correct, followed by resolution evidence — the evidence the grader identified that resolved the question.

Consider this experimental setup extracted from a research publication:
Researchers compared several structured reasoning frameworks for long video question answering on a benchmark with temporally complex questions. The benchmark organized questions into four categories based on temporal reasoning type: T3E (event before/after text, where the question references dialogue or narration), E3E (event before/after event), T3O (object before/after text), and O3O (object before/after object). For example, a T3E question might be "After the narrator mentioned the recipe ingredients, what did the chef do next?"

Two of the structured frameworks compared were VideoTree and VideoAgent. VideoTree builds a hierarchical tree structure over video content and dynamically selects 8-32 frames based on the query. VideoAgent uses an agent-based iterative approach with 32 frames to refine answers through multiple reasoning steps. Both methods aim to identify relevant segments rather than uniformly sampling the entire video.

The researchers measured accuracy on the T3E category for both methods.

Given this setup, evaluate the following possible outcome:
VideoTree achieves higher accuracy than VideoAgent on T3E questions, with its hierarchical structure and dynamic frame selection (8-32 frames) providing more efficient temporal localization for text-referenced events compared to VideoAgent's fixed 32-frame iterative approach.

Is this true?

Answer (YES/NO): YES